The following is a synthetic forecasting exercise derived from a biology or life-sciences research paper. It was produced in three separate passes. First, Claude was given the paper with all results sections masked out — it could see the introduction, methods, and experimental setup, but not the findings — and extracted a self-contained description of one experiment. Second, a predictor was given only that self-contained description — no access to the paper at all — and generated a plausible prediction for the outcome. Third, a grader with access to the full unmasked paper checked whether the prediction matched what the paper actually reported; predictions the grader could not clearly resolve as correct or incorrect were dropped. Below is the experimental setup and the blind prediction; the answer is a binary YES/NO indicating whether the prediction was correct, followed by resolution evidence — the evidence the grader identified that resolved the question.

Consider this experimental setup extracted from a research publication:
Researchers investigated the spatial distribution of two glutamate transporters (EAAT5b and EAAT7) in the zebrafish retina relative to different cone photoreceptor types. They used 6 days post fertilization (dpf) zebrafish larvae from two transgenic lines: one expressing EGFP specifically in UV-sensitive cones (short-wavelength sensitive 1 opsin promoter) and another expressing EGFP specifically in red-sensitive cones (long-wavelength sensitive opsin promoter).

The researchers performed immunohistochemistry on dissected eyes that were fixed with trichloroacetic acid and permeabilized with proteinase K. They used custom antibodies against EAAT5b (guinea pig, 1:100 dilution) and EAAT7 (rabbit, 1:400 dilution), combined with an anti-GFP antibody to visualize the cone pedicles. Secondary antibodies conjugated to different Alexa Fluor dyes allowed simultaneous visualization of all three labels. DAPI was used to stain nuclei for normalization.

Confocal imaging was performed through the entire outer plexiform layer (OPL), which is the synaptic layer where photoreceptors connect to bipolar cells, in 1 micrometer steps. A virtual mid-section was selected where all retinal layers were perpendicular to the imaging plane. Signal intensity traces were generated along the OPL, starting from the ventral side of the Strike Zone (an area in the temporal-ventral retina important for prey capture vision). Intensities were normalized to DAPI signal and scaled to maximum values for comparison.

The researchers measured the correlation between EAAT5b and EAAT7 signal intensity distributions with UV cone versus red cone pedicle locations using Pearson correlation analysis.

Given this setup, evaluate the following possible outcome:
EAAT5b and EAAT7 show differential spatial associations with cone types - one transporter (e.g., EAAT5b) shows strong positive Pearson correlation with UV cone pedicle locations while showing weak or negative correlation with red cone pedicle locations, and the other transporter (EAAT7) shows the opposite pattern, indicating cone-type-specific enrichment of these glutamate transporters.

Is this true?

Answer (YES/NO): YES